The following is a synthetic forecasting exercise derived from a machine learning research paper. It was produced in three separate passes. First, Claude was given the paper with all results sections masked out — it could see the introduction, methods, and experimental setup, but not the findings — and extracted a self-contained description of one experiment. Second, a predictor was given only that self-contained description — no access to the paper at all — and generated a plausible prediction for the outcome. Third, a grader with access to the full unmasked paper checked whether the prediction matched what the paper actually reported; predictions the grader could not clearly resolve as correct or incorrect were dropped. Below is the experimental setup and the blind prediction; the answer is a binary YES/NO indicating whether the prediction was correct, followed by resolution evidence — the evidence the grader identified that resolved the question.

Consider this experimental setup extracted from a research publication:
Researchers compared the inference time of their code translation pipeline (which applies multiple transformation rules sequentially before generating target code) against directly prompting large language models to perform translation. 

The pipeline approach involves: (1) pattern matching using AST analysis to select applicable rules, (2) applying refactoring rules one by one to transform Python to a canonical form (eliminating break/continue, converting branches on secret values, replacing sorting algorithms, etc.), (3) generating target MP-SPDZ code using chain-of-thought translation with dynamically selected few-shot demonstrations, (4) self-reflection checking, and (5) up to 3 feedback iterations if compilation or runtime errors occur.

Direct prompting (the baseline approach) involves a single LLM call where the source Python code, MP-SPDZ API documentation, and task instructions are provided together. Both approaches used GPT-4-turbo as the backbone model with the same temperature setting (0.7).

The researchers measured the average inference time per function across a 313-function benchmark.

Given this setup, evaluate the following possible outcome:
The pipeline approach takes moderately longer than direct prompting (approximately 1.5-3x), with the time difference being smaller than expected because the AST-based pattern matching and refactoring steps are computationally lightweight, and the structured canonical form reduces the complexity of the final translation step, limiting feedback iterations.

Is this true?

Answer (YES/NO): NO